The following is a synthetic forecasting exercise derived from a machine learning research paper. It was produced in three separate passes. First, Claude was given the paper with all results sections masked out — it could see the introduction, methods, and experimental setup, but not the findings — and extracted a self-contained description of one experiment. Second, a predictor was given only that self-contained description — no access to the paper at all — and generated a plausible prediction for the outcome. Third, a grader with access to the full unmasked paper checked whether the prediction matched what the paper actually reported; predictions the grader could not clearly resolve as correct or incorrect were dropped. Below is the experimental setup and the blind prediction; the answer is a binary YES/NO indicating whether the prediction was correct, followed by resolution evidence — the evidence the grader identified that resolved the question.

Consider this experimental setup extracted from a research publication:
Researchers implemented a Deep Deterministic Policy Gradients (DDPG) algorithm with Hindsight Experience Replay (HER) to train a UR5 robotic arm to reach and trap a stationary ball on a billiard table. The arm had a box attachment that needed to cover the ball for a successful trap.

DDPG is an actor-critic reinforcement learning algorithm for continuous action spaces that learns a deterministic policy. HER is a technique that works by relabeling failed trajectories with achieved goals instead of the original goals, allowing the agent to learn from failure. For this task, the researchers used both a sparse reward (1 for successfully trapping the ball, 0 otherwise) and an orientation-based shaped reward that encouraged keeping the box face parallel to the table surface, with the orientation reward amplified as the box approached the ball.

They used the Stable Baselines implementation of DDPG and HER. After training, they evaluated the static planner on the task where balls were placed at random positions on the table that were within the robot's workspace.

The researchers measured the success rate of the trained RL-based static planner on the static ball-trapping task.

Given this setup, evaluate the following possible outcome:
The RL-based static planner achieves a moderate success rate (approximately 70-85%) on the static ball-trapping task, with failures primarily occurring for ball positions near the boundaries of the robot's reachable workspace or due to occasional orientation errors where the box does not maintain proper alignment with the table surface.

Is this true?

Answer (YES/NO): NO